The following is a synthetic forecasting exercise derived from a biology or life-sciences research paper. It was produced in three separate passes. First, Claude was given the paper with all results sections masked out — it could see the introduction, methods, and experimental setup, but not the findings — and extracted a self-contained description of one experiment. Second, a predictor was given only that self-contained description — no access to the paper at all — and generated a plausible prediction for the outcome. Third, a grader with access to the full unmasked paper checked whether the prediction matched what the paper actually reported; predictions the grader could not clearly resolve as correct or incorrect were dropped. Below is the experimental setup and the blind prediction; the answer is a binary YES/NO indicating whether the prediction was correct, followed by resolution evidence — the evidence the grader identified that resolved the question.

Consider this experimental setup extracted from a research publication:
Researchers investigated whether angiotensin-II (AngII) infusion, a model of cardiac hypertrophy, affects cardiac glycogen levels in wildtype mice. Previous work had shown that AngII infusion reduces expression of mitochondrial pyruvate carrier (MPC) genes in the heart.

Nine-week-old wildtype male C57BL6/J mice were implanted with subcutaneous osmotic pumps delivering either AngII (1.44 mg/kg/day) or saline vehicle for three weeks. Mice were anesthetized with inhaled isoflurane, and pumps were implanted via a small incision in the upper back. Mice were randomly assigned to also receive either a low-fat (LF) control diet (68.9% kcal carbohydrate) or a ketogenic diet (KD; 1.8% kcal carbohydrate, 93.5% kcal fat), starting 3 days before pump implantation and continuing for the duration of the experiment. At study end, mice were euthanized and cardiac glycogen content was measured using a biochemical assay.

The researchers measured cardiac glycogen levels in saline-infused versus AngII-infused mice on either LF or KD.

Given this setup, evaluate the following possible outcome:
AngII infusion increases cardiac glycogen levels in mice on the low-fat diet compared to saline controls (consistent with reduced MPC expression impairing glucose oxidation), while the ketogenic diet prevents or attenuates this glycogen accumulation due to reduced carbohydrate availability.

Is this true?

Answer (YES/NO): YES